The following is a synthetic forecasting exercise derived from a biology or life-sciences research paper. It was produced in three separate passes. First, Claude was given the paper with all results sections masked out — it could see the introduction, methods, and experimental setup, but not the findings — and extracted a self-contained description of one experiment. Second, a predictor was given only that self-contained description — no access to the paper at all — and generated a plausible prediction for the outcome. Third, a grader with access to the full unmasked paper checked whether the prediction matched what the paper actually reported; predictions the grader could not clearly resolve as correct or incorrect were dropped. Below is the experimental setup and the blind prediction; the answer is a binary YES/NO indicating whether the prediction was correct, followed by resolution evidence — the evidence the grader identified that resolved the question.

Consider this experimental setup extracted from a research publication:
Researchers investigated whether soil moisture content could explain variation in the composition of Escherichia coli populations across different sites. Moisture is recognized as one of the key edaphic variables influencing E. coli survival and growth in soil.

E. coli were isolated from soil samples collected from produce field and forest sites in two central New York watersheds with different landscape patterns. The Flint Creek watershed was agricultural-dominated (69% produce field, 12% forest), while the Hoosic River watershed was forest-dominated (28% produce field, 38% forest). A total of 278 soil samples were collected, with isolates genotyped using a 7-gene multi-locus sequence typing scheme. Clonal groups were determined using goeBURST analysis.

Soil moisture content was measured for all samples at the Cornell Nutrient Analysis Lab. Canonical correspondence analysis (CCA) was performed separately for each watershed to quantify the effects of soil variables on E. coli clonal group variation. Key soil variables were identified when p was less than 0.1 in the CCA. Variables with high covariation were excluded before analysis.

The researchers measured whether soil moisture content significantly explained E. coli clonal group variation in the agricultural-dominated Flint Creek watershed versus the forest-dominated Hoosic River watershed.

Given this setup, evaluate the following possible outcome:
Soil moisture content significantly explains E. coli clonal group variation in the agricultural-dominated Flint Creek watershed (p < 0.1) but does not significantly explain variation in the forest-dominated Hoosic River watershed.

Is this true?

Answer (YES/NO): NO